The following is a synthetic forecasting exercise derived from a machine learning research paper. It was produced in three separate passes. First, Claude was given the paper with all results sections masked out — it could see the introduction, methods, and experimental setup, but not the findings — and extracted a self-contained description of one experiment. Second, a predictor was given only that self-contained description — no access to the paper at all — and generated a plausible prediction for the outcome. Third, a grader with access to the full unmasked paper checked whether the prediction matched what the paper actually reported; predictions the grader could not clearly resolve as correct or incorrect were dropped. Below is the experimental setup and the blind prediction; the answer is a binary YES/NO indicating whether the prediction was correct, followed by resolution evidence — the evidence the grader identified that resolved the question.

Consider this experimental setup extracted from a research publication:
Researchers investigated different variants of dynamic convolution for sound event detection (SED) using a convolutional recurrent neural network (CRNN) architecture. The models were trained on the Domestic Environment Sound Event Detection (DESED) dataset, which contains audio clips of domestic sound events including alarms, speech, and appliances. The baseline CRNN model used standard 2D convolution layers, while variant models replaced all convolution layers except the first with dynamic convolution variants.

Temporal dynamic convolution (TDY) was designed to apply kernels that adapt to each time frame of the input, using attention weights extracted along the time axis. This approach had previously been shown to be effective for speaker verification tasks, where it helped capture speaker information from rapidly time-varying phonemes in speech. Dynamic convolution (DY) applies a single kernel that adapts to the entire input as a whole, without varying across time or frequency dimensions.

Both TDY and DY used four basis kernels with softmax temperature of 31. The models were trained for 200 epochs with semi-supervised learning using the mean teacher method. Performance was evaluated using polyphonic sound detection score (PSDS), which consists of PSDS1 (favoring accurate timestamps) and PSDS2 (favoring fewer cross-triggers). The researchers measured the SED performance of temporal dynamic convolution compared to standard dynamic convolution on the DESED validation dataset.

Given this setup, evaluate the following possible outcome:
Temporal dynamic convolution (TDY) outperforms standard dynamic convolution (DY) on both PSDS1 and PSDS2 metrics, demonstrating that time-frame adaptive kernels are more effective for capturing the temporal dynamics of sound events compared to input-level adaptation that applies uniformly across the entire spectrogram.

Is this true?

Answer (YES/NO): NO